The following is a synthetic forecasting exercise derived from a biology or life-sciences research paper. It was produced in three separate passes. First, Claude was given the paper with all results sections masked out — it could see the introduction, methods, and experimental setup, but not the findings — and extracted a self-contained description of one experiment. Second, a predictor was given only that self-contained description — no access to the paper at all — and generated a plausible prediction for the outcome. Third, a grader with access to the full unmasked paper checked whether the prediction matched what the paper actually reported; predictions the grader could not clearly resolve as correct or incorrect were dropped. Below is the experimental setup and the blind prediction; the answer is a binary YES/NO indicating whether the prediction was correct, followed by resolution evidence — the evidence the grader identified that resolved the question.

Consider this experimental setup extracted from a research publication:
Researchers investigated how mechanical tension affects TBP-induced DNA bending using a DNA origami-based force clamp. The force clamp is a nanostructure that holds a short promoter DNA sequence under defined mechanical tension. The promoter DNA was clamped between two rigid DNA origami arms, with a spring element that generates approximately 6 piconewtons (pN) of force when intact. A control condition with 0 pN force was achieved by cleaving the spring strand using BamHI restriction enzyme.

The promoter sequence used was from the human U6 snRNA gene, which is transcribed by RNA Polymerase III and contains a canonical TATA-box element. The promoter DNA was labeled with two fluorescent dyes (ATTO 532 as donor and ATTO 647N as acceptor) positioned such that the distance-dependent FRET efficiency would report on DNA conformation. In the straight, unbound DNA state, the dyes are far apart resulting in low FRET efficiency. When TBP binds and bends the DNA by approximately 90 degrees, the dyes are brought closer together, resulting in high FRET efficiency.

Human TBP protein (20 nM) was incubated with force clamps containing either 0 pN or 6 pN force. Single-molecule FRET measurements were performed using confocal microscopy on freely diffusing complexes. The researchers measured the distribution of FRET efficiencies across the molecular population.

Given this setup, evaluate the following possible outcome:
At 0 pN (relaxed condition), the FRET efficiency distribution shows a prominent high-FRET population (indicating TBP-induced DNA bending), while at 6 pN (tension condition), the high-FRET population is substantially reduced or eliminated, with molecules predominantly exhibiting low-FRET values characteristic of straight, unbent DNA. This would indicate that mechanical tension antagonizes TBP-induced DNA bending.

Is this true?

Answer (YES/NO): YES